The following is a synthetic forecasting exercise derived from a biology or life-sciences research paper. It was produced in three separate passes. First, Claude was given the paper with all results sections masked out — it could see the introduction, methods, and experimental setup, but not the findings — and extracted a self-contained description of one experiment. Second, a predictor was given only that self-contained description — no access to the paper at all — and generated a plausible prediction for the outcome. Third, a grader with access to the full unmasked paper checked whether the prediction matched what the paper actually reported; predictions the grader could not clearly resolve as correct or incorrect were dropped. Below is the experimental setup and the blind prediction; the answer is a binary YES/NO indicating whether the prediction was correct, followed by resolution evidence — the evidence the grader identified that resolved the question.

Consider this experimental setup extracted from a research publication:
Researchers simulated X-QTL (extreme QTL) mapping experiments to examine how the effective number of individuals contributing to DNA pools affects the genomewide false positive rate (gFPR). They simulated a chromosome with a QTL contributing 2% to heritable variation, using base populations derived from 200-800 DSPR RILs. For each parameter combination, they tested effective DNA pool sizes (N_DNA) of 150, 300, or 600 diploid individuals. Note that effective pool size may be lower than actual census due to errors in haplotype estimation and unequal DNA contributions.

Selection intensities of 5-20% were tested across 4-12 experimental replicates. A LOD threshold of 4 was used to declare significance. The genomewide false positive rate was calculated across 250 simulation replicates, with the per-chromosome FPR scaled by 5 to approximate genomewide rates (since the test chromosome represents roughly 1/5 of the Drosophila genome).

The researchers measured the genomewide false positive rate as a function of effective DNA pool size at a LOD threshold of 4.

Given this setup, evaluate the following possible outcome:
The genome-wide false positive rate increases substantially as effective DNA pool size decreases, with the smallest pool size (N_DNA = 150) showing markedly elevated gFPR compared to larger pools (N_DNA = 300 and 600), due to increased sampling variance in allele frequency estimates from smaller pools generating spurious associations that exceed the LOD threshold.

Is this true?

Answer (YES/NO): NO